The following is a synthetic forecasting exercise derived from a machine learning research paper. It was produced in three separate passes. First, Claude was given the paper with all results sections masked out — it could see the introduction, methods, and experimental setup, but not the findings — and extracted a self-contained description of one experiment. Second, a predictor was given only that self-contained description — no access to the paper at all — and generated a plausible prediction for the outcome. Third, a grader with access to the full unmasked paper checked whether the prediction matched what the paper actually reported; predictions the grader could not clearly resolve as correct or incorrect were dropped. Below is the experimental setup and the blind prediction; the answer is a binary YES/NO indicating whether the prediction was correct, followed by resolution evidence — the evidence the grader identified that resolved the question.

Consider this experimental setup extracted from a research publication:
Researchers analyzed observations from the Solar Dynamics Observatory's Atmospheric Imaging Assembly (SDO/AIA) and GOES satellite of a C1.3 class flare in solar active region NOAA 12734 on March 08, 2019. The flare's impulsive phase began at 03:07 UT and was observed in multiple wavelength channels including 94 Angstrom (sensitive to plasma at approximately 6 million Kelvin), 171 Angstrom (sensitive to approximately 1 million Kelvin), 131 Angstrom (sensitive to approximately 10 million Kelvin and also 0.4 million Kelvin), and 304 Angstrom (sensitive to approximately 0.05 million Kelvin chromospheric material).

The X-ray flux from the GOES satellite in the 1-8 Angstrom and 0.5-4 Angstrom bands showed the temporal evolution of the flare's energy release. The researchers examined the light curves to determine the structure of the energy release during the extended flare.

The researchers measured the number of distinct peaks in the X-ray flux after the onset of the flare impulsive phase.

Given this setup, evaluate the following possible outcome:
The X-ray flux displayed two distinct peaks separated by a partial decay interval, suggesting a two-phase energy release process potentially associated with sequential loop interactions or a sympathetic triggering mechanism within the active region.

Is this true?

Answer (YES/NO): YES